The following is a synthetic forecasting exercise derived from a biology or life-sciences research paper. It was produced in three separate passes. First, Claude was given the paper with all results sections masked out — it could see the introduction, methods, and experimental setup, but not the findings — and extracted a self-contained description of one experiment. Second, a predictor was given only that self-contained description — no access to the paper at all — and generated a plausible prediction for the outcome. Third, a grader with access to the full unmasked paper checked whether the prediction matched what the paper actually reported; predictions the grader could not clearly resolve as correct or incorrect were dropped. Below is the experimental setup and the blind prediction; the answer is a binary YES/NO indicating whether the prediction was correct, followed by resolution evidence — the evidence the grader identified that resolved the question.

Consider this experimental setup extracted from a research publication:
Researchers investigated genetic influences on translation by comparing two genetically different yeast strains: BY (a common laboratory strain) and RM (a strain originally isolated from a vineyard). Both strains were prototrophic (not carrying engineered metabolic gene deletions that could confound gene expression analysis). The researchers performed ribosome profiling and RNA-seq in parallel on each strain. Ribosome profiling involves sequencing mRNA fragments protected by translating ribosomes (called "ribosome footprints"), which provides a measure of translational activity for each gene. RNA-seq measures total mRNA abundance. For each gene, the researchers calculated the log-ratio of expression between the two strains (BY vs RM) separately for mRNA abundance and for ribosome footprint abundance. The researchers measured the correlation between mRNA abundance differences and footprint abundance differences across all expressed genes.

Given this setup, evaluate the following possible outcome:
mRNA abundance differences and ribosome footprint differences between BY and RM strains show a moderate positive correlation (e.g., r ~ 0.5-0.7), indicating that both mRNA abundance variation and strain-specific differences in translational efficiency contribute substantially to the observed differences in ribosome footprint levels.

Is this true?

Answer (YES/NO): NO